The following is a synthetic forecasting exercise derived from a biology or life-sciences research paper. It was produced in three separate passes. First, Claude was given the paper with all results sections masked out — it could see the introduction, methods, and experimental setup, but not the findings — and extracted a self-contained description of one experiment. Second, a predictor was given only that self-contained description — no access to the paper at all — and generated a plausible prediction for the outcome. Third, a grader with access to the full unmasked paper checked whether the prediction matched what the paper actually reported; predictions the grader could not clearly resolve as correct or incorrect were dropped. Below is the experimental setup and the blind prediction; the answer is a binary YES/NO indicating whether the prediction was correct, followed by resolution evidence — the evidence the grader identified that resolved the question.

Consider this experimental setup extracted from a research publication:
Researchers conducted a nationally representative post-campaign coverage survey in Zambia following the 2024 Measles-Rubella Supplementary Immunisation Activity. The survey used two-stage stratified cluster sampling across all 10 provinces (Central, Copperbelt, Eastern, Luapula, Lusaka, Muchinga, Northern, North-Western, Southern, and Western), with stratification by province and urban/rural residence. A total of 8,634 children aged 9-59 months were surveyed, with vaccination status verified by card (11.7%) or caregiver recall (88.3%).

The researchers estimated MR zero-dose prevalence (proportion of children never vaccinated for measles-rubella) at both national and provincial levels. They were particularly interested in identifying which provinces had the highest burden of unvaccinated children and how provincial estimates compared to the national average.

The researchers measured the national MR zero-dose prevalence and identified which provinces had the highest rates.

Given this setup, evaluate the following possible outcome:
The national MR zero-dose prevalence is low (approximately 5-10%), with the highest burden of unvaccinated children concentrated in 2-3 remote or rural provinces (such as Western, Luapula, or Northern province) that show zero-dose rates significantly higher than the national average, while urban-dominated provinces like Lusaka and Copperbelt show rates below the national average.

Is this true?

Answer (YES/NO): NO